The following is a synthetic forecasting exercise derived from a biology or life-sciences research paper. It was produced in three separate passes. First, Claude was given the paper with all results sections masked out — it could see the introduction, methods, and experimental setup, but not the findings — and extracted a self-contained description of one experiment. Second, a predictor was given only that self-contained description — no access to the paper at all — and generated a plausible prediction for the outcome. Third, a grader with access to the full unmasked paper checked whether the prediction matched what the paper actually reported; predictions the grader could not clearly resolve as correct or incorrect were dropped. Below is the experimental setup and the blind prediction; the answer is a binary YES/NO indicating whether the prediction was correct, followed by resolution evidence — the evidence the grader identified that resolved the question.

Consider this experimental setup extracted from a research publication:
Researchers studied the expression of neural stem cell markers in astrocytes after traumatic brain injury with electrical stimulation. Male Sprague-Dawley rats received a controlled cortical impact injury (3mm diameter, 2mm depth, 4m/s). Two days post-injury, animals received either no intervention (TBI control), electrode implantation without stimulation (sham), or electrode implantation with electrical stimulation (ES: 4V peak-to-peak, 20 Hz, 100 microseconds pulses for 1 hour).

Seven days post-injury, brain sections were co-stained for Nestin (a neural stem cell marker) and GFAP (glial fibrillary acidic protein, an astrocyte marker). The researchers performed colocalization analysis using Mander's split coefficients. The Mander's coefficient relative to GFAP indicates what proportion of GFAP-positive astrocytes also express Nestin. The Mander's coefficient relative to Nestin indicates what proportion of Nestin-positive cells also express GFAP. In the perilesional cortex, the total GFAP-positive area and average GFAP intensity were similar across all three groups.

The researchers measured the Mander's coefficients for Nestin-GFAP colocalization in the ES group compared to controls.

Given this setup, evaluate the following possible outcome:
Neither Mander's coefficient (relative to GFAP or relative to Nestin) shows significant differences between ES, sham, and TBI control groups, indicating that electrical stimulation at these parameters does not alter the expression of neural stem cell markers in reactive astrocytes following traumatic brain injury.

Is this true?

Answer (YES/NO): NO